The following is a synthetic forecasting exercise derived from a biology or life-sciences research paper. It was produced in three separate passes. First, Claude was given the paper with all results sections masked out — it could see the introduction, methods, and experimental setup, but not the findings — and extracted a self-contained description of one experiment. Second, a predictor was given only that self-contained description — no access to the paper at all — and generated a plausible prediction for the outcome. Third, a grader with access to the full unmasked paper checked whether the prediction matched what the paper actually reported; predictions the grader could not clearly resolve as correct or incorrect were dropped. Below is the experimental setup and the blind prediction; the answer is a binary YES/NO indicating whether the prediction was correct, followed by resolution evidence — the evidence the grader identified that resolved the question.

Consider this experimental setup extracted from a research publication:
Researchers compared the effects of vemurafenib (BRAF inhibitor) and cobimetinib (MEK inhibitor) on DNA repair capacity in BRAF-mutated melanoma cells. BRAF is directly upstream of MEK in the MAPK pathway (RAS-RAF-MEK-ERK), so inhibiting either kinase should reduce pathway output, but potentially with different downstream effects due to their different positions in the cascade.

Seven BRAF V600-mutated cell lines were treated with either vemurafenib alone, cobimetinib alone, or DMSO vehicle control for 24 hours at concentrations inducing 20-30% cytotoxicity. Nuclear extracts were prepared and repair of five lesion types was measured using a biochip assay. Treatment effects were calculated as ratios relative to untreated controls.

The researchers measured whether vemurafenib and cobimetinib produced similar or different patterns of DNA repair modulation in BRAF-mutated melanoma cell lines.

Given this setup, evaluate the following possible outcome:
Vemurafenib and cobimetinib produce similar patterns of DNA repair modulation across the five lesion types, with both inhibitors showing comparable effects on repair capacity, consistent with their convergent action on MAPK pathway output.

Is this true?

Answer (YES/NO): NO